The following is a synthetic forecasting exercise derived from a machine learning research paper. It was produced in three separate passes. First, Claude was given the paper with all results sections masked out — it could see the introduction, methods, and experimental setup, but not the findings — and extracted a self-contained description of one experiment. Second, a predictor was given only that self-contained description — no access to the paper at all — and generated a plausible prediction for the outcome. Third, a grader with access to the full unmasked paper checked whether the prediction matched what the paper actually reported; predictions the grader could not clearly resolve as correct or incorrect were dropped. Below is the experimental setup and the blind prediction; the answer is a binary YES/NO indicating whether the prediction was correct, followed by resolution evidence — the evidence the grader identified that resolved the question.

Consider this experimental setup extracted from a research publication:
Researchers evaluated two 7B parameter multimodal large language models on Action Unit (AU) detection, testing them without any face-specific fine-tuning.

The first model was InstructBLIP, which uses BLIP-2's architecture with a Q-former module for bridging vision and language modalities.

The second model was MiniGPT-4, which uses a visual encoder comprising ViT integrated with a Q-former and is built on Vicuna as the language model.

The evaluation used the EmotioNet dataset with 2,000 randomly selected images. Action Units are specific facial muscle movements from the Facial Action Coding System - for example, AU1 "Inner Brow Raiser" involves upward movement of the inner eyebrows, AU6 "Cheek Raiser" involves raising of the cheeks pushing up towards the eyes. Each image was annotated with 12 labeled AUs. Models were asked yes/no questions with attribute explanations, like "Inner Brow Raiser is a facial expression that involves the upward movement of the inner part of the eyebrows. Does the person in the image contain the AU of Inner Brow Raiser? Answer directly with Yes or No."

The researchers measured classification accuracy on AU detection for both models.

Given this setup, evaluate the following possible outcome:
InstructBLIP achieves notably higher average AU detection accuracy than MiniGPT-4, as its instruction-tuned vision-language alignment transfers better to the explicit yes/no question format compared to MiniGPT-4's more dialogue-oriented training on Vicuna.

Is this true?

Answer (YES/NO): NO